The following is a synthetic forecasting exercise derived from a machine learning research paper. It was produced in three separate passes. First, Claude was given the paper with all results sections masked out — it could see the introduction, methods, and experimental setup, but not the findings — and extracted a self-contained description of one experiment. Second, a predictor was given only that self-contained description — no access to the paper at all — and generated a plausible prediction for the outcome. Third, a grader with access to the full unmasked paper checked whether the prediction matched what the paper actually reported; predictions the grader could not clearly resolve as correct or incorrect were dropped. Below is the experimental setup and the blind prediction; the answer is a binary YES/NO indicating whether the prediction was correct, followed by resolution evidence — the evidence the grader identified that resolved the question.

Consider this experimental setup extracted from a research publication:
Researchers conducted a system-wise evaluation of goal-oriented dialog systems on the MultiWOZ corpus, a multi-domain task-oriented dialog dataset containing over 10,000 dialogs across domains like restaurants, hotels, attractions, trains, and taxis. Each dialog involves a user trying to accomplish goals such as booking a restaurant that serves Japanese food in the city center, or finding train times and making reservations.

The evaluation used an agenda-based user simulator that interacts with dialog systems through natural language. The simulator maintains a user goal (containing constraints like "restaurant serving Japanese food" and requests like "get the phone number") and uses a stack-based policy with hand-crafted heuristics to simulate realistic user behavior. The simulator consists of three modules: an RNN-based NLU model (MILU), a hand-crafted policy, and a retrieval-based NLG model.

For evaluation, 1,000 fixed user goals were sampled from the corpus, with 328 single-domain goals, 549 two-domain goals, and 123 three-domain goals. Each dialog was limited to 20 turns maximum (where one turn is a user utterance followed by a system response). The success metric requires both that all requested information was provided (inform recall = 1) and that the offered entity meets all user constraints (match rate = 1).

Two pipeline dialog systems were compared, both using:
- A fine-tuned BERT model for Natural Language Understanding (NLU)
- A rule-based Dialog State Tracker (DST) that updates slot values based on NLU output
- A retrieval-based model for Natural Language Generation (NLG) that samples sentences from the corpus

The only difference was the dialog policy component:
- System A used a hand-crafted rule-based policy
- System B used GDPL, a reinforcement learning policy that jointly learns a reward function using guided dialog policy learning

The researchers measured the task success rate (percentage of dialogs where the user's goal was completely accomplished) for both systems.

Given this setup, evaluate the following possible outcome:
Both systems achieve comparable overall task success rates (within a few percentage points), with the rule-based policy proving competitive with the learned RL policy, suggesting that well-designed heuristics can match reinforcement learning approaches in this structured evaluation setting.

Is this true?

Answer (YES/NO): NO